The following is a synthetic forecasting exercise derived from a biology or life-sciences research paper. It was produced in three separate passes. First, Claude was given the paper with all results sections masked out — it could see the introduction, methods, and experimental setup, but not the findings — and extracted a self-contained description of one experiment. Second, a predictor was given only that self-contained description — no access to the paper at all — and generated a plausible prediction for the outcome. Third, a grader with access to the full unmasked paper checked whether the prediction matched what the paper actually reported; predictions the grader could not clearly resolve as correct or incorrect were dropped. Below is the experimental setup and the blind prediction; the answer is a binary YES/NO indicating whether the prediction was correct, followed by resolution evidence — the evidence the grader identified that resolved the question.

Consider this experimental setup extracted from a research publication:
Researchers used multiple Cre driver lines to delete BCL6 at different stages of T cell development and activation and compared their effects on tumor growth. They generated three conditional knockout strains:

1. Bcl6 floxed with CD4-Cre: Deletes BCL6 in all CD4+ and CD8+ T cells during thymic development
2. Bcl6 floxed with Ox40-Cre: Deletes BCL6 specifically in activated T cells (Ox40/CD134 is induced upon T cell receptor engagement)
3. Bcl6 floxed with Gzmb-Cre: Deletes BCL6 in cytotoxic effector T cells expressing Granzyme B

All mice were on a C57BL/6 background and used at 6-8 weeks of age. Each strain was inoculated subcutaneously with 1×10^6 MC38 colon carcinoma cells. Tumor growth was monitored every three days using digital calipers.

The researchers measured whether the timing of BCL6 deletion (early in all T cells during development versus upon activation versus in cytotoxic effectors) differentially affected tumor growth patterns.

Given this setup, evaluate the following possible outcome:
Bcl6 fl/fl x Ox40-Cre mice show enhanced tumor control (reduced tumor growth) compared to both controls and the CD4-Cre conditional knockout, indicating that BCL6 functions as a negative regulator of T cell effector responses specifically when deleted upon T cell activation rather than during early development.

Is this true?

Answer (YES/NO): NO